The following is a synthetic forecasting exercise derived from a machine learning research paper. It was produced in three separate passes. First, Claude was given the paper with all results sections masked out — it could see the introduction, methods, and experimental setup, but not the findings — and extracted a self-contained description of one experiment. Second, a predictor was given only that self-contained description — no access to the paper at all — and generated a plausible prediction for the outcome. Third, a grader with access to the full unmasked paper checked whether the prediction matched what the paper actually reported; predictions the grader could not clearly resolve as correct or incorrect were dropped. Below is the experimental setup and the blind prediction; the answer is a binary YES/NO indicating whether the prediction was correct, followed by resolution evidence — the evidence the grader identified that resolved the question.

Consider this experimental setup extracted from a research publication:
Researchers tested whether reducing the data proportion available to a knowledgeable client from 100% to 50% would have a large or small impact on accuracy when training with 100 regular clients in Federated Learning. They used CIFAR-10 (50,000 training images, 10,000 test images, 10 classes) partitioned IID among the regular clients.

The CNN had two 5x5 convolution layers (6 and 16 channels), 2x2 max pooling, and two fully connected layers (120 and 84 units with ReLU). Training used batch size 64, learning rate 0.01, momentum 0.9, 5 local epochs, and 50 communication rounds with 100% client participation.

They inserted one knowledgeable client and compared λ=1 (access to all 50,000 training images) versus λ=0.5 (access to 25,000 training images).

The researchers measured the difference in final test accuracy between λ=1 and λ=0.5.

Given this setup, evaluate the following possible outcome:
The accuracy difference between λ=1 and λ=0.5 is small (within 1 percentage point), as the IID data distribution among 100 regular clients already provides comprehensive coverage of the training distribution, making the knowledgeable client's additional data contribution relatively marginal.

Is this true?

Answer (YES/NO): NO